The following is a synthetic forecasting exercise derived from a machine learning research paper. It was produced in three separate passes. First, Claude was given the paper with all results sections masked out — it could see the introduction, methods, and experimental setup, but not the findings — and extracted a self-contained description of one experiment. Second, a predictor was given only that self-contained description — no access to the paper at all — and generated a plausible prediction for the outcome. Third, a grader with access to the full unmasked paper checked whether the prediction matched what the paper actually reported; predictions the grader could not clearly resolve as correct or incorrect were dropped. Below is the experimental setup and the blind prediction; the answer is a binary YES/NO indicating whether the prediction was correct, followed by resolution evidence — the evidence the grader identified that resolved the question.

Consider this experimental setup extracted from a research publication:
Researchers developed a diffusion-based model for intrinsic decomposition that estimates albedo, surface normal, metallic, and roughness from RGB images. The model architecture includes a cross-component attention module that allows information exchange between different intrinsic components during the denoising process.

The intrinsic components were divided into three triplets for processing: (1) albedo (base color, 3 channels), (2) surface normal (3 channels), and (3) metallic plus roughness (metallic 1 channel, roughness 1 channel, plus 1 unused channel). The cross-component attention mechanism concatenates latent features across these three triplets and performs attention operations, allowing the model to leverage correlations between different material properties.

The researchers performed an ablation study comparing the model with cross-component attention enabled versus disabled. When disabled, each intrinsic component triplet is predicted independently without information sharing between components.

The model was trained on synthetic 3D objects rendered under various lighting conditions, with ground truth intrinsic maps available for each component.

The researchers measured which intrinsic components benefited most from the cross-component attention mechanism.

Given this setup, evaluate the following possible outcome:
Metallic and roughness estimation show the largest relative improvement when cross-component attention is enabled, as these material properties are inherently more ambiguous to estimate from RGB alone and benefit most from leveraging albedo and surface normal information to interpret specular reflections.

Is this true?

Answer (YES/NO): YES